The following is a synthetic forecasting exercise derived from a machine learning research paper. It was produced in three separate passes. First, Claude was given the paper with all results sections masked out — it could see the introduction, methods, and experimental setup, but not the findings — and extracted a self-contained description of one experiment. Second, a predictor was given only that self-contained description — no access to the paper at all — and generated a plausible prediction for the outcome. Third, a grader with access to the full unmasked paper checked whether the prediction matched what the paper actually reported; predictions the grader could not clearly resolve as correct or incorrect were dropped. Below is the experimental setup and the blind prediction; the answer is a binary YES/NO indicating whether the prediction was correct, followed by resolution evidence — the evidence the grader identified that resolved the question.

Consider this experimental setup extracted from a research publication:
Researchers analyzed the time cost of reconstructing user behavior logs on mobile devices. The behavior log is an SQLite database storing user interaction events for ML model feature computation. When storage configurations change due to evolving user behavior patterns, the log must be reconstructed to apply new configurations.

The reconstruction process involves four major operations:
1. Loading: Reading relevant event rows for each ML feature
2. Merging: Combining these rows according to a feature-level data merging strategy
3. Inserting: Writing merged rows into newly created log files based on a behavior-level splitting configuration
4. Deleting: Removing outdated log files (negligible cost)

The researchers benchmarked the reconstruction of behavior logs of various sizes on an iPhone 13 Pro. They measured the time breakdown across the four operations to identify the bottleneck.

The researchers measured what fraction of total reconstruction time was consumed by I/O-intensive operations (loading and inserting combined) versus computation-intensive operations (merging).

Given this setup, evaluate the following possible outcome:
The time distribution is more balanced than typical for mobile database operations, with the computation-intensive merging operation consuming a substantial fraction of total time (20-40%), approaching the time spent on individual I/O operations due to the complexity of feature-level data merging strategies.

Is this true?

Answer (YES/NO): NO